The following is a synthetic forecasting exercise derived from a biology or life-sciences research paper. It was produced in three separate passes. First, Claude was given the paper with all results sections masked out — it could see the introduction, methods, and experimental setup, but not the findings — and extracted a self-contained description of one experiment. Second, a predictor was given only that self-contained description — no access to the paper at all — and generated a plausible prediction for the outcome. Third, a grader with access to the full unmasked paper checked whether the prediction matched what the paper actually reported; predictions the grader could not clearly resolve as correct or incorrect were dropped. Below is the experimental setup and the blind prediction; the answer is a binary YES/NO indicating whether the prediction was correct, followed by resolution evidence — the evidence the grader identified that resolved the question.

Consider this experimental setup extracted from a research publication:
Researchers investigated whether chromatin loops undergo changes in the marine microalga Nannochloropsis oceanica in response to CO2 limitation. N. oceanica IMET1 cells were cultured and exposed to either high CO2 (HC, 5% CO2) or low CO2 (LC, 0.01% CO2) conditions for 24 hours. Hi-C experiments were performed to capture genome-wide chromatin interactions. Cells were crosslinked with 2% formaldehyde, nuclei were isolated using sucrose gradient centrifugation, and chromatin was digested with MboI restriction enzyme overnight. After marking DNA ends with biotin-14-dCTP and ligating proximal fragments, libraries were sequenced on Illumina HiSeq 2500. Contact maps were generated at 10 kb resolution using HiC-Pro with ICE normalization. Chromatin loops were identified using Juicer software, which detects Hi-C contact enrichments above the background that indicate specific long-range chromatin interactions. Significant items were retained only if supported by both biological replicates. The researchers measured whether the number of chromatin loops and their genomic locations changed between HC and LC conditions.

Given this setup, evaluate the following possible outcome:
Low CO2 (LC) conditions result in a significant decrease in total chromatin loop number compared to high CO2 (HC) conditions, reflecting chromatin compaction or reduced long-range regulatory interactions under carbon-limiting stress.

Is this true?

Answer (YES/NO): NO